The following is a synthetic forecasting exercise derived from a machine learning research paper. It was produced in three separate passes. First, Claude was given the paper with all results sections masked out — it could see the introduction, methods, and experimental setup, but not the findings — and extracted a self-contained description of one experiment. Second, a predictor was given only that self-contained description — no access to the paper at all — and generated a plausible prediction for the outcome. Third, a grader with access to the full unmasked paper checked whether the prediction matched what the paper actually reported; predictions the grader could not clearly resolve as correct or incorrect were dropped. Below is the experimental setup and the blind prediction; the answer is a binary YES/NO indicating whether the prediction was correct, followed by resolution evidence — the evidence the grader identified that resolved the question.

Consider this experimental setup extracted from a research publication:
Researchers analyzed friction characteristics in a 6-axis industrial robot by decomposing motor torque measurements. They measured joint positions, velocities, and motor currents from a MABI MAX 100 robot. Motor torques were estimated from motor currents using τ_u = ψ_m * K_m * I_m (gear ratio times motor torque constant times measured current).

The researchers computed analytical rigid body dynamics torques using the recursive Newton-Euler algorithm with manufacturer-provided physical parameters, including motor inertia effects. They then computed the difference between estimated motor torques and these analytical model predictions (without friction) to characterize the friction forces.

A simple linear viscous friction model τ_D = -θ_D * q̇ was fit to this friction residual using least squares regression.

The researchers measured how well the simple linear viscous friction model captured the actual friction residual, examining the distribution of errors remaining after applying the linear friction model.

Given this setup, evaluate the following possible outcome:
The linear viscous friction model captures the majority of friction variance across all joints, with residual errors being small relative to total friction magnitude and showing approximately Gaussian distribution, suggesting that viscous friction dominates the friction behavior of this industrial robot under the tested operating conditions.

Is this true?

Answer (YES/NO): NO